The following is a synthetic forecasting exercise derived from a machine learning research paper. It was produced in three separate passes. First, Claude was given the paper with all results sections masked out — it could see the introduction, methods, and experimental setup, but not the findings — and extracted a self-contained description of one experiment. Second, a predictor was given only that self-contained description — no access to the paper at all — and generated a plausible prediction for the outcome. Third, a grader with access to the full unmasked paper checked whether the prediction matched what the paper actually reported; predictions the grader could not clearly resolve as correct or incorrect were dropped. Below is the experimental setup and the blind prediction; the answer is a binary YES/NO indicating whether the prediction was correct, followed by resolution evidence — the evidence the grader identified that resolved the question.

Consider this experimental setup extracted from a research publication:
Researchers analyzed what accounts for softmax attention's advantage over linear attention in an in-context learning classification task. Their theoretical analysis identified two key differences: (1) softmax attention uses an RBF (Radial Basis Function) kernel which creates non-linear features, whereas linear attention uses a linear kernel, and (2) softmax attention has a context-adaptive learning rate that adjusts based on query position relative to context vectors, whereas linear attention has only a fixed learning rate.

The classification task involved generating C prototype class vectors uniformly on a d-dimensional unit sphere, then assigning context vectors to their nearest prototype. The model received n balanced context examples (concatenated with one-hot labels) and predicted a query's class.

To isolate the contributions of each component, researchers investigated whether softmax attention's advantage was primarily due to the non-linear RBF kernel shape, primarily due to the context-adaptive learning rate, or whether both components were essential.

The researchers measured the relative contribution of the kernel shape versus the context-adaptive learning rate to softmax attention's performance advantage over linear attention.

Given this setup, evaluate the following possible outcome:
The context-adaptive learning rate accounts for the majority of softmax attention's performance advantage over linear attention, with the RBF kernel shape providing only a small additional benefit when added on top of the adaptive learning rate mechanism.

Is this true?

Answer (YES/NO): NO